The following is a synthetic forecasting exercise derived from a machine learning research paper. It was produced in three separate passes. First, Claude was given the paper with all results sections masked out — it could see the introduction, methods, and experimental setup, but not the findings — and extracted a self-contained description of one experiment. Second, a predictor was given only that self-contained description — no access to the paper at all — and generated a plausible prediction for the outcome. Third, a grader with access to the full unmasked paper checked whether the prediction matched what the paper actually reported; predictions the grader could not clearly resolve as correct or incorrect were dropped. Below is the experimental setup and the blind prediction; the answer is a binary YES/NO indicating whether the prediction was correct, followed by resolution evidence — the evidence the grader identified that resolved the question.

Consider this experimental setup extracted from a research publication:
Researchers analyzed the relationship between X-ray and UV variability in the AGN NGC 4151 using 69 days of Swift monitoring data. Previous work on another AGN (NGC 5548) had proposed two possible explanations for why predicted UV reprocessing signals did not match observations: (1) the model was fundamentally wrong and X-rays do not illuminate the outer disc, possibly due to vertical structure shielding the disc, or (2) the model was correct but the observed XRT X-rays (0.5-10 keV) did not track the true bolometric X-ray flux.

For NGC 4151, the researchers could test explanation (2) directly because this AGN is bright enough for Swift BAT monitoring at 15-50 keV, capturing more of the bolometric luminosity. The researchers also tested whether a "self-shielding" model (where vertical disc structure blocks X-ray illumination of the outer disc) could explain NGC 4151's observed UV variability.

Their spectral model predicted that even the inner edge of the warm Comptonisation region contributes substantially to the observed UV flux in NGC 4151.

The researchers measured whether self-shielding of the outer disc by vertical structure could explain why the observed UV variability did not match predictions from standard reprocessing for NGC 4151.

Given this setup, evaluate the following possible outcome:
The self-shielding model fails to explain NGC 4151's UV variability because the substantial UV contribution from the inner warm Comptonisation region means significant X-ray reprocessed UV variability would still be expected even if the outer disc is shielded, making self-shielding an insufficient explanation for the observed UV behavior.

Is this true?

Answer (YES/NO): YES